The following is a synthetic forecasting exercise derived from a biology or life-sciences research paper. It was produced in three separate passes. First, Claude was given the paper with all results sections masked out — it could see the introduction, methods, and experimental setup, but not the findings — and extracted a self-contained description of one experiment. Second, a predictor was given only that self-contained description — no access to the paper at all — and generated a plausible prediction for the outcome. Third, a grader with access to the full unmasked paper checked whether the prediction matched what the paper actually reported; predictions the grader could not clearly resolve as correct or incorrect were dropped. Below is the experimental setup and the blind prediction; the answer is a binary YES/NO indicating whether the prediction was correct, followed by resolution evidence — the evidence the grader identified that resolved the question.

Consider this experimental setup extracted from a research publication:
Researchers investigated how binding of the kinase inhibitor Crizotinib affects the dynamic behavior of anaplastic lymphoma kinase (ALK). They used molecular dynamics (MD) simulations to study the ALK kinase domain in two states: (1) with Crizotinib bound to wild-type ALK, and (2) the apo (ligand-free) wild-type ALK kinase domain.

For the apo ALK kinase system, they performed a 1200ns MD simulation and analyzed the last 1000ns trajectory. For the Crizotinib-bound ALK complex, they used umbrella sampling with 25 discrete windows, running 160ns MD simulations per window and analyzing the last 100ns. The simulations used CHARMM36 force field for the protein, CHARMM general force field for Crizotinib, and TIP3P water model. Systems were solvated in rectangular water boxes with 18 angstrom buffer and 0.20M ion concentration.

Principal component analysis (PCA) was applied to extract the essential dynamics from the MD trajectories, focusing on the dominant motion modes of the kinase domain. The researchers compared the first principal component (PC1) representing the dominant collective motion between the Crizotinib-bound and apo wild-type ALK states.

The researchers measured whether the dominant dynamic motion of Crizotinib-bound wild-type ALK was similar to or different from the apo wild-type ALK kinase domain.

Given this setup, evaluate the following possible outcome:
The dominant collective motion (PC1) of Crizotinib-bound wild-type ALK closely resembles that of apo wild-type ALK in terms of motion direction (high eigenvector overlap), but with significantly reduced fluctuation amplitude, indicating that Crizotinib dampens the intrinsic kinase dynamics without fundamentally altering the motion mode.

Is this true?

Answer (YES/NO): NO